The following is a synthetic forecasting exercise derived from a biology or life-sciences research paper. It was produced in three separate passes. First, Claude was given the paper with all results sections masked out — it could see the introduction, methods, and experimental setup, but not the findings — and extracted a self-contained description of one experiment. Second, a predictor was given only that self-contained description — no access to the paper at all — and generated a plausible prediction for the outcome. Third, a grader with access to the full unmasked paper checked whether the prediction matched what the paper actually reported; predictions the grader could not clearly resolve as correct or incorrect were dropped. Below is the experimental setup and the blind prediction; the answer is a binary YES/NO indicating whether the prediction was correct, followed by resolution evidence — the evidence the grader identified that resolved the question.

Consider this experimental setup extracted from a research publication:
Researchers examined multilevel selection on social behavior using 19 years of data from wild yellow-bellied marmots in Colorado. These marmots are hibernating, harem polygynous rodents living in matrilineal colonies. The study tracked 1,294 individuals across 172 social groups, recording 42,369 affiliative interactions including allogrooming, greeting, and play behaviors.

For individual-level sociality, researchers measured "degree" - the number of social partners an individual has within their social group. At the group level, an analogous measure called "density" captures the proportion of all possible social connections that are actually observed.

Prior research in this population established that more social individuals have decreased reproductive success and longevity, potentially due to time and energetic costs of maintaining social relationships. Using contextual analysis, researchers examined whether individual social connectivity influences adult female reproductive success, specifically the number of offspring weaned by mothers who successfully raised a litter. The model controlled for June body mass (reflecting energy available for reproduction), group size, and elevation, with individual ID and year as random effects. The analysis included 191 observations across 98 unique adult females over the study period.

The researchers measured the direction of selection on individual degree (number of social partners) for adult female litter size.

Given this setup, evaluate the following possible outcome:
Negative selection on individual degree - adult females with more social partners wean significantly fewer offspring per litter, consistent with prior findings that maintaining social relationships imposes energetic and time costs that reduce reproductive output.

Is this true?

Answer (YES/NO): YES